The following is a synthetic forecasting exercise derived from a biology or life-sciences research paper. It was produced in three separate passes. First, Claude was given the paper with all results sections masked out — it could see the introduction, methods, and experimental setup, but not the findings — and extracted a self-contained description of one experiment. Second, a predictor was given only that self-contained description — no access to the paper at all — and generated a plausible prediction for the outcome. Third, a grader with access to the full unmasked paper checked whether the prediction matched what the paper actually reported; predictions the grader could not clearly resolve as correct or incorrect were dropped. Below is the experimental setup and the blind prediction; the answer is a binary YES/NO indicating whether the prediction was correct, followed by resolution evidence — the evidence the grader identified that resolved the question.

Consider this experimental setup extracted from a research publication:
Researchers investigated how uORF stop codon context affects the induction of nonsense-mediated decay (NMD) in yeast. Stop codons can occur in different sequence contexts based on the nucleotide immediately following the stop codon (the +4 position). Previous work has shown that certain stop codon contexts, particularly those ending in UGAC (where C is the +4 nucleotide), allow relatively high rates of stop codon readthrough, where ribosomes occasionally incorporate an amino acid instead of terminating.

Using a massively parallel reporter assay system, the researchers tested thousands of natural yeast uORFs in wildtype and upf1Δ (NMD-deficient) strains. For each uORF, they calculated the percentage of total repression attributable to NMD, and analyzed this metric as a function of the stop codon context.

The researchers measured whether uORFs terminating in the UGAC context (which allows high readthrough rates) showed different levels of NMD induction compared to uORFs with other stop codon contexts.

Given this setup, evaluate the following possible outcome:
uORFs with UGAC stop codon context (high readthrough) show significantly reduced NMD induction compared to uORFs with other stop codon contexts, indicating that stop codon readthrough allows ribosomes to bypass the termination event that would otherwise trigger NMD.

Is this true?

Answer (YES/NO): NO